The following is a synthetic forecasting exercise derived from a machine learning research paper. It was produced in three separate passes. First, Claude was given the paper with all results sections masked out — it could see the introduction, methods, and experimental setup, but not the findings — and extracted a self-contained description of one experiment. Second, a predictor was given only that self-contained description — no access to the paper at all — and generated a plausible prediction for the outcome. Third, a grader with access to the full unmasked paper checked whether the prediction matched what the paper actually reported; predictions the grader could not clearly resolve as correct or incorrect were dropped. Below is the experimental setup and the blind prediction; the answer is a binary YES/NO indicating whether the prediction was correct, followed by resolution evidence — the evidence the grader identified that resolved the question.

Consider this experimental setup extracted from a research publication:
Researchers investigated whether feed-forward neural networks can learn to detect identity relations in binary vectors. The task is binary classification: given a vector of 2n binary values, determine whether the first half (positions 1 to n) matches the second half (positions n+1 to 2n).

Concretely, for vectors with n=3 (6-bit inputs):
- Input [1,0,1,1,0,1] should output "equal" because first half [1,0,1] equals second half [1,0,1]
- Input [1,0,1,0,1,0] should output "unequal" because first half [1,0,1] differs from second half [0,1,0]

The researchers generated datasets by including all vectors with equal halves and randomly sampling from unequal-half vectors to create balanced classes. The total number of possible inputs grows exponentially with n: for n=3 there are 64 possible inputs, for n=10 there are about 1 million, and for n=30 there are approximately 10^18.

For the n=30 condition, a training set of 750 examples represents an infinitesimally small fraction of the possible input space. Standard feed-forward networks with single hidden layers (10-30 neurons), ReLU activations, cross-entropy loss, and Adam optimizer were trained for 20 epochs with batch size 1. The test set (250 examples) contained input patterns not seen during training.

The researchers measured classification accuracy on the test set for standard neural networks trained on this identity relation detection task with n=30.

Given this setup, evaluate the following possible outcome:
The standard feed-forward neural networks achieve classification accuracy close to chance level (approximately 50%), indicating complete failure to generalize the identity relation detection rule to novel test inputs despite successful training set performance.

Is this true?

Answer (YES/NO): YES